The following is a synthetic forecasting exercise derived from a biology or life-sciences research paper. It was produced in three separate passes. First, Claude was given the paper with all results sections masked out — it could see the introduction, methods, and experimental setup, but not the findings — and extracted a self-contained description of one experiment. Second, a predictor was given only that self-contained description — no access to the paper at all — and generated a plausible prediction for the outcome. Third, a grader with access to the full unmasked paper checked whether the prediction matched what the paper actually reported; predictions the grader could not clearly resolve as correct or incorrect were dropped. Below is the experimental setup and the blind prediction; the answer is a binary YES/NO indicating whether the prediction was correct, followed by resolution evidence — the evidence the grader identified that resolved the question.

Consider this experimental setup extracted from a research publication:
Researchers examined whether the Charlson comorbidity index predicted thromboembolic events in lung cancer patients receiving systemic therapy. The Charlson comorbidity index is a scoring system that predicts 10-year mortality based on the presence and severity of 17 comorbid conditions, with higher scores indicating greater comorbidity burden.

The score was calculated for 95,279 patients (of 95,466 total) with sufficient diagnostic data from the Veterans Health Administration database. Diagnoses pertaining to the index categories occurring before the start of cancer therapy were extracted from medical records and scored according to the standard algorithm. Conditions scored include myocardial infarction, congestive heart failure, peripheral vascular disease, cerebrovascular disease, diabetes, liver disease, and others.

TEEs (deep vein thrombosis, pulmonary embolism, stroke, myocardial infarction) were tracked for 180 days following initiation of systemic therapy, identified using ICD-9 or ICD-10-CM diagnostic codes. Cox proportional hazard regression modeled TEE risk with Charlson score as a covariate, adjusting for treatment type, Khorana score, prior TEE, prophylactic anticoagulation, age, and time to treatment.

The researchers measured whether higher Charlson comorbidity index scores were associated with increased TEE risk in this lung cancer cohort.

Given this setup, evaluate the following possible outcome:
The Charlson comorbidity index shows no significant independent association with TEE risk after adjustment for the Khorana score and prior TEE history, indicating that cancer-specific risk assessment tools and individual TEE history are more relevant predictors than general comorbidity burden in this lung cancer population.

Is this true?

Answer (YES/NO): NO